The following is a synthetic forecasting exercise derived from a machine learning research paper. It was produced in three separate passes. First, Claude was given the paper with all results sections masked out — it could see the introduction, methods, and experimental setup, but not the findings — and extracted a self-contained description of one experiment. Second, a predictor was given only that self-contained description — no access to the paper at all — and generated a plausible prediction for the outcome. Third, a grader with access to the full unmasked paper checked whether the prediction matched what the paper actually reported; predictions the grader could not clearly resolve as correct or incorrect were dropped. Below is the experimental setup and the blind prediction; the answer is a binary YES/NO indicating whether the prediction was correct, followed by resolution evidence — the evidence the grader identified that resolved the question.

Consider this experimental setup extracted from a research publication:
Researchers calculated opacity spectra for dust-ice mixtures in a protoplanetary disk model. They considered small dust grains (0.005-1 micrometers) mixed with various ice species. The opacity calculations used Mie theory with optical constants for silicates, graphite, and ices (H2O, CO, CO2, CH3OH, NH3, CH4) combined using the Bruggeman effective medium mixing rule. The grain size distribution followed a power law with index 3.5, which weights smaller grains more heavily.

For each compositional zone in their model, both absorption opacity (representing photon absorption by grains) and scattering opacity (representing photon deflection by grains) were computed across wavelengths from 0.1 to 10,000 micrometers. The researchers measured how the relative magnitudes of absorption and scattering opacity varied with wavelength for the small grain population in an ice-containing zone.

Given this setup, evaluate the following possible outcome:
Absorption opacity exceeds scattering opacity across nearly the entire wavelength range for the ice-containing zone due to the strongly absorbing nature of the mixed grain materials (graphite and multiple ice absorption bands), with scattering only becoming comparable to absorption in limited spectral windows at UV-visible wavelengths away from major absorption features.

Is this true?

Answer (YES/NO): NO